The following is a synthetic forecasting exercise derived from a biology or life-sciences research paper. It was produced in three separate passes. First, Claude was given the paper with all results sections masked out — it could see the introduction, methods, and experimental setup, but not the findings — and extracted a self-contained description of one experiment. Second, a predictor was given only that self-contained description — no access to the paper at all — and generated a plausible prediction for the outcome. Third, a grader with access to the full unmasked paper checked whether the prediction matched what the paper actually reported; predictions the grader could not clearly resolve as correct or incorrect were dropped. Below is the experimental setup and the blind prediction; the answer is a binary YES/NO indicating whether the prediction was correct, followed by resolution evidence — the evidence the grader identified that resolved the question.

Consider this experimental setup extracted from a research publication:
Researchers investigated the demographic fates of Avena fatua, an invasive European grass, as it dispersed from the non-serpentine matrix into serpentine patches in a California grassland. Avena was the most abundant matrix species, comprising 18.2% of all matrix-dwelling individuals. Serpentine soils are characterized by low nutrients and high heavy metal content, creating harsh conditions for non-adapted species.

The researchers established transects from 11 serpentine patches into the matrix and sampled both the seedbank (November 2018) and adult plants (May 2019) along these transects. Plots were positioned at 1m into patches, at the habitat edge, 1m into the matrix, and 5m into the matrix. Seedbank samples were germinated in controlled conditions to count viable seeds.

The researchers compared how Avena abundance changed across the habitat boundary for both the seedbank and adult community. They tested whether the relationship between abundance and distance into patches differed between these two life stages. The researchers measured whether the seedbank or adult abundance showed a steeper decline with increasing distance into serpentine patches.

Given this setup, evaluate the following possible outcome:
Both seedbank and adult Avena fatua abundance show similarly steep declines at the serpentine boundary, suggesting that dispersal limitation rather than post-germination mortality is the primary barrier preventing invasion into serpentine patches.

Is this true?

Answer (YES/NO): NO